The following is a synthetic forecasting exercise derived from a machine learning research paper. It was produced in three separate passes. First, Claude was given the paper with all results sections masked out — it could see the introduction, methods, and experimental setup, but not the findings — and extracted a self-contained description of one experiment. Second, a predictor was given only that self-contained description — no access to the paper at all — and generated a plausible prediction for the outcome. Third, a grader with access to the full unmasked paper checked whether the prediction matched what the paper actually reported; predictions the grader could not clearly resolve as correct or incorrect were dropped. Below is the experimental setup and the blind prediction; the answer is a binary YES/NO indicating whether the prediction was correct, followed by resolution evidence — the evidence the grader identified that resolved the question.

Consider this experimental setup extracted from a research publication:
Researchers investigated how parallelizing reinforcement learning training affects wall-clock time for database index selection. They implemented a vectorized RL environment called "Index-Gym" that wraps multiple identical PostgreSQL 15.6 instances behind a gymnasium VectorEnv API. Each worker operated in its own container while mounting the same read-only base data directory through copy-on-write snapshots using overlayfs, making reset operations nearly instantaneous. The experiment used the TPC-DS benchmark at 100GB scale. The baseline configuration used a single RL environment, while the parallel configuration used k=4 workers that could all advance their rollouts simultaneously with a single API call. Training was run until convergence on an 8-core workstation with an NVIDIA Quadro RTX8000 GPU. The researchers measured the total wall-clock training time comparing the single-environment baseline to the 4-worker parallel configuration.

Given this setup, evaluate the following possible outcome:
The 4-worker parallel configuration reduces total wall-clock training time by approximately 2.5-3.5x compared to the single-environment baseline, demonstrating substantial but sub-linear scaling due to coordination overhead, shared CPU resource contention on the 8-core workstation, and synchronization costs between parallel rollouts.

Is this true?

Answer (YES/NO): YES